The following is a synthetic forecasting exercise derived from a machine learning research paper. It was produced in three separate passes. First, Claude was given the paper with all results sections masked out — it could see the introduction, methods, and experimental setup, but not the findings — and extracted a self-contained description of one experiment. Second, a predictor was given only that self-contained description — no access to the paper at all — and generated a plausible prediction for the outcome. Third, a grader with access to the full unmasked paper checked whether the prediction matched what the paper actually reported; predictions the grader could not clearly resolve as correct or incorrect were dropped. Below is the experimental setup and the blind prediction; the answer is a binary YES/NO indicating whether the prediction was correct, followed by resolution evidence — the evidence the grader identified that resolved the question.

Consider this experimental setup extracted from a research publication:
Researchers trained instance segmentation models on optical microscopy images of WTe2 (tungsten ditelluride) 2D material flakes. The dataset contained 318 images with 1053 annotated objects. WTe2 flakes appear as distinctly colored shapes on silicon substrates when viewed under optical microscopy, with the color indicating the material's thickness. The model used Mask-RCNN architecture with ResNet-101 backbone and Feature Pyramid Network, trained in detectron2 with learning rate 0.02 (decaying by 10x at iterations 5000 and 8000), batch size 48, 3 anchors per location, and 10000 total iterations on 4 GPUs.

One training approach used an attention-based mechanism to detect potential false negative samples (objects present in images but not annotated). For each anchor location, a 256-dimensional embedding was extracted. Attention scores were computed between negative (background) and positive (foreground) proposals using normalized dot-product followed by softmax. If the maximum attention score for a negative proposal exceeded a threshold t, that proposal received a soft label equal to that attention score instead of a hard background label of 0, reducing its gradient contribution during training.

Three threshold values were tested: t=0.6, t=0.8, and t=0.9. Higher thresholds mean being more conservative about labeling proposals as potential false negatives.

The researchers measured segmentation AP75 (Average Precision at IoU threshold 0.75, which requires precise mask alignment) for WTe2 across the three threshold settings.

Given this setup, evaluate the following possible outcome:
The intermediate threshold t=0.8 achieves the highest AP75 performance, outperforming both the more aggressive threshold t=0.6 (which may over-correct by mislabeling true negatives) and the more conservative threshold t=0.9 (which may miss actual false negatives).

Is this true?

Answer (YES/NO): NO